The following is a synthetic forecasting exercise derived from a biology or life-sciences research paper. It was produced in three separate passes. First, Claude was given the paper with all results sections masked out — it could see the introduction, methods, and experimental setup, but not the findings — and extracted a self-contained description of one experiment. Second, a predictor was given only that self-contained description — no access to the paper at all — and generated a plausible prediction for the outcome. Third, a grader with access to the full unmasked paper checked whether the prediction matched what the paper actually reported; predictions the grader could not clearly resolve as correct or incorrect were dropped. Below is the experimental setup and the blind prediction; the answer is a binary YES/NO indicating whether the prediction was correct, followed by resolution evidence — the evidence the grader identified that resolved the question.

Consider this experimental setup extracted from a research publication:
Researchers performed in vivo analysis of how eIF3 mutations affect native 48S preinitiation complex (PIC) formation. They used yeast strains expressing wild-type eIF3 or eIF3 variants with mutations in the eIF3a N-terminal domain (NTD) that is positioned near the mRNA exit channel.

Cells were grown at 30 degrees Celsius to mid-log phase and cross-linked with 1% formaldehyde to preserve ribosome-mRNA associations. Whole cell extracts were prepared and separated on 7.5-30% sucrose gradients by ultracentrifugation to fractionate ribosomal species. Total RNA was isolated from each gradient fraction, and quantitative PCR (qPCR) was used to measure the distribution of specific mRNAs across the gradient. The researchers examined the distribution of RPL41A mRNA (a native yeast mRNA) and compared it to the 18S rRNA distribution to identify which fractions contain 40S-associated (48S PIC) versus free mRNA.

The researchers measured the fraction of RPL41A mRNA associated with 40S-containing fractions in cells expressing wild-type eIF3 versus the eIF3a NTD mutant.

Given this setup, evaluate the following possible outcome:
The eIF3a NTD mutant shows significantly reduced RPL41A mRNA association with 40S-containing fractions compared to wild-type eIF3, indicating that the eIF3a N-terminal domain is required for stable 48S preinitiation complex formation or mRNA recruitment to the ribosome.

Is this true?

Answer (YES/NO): YES